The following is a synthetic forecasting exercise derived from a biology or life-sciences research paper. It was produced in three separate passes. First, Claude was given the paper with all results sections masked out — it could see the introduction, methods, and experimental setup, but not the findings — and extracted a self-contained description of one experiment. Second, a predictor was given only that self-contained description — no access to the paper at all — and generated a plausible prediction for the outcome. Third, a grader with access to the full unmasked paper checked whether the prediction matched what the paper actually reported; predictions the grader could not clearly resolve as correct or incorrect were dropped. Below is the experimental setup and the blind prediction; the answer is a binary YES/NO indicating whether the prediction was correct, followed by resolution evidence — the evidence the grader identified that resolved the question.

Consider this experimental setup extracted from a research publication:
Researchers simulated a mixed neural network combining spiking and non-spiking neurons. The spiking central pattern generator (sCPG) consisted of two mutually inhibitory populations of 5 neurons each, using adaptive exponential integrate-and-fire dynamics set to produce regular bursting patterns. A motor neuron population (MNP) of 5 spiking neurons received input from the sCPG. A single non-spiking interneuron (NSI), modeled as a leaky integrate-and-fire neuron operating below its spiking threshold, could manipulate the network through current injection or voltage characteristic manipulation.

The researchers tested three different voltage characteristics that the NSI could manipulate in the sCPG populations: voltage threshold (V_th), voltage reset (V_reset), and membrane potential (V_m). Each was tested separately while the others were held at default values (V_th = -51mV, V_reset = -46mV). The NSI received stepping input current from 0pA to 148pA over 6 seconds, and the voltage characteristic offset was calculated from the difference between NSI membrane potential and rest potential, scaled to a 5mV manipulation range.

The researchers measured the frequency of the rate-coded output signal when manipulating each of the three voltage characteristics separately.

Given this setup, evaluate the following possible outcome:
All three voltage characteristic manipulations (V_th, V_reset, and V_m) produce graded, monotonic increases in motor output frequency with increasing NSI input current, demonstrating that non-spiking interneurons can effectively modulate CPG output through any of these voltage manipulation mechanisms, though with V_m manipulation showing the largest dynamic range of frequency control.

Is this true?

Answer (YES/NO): NO